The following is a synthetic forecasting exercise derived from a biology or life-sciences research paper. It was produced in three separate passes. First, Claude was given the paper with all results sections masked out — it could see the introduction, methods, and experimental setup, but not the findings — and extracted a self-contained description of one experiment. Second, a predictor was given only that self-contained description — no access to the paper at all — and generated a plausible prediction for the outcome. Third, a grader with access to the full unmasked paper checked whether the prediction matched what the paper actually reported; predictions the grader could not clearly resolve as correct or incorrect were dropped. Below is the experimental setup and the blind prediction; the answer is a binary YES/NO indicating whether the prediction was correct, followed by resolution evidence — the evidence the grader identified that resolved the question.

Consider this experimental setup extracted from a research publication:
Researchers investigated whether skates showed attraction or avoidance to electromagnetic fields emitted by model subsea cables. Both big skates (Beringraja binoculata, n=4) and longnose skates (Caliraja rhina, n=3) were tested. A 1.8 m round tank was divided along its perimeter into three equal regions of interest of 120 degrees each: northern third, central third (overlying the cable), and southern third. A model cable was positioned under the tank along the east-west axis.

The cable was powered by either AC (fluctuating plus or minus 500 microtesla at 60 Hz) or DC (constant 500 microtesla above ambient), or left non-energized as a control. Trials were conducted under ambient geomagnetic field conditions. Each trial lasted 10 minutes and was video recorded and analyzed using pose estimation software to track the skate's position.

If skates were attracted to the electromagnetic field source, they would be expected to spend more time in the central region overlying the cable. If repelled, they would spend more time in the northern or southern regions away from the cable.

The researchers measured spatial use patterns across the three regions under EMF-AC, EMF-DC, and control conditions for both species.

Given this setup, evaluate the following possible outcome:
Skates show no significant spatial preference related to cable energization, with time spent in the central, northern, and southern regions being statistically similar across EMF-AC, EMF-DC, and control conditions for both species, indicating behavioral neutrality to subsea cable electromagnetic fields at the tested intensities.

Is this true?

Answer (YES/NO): YES